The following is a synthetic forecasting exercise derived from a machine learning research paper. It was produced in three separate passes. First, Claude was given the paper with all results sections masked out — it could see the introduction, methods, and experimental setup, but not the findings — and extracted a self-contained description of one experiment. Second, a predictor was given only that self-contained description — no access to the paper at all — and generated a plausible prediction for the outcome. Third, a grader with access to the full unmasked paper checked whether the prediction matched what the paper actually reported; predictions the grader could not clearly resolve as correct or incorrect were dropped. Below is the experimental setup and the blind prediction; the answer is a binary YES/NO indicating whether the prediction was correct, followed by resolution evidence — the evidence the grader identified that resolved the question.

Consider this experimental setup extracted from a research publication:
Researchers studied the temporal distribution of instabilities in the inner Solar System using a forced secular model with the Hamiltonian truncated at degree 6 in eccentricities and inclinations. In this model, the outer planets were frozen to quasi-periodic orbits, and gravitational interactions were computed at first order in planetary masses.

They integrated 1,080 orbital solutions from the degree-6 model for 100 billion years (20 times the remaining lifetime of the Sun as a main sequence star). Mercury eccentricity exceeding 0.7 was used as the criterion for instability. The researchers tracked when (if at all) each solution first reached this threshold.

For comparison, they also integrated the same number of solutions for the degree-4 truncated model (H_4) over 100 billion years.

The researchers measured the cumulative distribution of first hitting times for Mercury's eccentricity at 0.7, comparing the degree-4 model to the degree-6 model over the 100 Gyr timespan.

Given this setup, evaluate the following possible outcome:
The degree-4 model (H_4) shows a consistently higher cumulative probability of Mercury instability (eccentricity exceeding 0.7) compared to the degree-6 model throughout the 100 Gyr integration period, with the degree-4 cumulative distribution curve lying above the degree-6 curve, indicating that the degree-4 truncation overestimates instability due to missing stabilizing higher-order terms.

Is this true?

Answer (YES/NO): NO